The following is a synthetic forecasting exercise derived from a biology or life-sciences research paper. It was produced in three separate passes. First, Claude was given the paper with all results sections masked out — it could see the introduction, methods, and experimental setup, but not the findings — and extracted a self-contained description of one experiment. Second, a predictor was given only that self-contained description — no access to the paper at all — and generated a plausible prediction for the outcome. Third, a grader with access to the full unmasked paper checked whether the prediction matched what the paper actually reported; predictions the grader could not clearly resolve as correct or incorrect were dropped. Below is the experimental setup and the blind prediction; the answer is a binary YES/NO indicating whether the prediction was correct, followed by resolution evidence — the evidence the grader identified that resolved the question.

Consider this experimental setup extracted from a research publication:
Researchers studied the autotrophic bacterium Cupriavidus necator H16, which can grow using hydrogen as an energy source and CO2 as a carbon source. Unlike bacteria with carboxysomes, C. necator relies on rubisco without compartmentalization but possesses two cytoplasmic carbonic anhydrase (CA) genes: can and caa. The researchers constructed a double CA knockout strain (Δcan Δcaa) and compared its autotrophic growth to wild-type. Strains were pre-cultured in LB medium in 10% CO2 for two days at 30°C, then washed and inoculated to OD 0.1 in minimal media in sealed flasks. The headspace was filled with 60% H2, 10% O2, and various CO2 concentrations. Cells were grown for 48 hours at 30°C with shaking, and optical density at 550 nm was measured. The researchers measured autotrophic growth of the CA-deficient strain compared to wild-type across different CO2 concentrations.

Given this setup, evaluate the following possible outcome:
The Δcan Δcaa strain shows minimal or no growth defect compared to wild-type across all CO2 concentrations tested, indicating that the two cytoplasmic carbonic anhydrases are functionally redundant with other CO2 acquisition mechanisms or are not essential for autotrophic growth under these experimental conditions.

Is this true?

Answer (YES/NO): NO